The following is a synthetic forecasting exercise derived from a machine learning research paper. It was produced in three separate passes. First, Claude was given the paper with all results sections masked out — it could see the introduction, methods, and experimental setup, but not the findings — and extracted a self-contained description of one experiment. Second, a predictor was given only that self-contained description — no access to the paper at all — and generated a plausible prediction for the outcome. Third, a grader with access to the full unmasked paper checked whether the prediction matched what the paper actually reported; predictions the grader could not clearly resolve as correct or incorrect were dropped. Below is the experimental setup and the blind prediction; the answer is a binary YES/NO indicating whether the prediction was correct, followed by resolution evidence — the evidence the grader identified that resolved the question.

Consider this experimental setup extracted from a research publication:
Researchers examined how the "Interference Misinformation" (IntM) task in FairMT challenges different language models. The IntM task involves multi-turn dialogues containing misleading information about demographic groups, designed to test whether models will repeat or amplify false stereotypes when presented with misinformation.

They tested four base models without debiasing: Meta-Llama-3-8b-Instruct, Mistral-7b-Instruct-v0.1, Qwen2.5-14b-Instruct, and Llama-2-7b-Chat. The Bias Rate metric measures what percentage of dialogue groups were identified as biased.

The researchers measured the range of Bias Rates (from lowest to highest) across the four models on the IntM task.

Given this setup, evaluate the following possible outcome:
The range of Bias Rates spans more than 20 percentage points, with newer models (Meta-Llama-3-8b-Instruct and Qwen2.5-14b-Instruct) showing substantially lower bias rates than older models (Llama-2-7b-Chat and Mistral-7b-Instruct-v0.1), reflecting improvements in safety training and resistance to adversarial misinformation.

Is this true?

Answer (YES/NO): NO